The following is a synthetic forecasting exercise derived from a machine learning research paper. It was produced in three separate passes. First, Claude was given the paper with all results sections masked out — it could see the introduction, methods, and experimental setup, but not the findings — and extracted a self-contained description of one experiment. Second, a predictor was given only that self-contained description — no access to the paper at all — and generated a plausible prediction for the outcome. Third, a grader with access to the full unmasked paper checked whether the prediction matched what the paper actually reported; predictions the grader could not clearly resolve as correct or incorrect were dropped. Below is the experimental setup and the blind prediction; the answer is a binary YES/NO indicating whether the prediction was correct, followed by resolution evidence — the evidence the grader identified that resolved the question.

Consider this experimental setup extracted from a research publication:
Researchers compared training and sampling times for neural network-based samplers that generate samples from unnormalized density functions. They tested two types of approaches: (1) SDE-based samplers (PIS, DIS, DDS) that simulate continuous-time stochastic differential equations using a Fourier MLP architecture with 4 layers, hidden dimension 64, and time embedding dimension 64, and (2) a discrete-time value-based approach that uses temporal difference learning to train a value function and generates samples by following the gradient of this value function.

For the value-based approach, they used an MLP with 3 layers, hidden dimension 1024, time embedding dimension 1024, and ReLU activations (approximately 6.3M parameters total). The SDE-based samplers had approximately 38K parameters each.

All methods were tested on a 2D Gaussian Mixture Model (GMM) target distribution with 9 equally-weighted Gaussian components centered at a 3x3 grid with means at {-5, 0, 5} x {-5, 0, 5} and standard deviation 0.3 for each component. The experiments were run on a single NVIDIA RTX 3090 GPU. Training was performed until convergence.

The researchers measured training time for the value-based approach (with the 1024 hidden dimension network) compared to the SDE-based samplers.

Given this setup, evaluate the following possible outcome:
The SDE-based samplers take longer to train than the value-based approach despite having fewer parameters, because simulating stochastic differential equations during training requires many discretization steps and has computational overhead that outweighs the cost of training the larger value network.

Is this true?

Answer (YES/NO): YES